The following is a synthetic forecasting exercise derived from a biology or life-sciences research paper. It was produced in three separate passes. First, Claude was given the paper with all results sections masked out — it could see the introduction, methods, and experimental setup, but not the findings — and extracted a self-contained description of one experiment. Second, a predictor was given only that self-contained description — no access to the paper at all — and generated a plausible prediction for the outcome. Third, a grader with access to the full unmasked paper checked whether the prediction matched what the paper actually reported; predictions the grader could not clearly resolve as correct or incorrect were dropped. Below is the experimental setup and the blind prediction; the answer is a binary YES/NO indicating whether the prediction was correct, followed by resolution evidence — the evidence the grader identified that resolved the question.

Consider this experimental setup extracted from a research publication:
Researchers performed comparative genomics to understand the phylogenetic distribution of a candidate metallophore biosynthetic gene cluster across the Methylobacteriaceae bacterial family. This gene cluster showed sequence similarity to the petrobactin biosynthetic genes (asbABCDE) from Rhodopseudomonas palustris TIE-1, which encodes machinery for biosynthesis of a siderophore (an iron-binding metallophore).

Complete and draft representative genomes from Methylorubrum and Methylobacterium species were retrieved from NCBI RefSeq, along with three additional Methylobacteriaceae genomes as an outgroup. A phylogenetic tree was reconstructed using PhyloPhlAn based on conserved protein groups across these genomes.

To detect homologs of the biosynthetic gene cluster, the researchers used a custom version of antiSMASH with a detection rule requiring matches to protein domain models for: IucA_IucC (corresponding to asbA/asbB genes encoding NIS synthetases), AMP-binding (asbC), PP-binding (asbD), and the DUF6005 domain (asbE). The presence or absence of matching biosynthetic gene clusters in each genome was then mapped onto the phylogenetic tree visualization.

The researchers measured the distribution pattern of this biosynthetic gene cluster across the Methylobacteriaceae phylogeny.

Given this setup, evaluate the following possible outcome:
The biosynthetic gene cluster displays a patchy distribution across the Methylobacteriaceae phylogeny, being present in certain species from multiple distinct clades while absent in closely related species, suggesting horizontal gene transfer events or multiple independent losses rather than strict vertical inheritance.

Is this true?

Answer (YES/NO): NO